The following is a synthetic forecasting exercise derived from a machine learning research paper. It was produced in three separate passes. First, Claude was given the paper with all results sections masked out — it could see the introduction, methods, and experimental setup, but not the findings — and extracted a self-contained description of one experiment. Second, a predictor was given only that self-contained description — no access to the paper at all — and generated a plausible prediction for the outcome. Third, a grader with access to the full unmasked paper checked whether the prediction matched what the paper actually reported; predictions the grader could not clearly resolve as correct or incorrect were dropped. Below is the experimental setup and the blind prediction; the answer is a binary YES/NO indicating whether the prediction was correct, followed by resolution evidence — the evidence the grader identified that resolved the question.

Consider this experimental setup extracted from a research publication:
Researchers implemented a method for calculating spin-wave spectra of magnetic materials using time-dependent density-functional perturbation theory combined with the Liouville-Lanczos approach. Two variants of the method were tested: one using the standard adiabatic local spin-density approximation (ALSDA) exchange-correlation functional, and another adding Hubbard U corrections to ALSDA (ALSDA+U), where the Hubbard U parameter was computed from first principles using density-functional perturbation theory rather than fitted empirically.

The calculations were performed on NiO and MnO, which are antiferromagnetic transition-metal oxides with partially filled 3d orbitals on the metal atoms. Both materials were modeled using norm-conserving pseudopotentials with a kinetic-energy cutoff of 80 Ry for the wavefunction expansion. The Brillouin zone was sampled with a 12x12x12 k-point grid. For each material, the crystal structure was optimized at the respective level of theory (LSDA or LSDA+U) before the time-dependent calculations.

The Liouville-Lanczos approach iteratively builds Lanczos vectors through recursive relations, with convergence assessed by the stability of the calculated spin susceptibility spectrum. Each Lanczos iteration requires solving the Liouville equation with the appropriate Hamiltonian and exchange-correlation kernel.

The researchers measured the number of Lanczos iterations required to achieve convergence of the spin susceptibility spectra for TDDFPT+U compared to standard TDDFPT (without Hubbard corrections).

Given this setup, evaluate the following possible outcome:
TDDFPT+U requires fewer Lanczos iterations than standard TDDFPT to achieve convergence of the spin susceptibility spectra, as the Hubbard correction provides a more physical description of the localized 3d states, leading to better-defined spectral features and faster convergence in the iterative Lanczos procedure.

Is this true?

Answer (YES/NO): YES